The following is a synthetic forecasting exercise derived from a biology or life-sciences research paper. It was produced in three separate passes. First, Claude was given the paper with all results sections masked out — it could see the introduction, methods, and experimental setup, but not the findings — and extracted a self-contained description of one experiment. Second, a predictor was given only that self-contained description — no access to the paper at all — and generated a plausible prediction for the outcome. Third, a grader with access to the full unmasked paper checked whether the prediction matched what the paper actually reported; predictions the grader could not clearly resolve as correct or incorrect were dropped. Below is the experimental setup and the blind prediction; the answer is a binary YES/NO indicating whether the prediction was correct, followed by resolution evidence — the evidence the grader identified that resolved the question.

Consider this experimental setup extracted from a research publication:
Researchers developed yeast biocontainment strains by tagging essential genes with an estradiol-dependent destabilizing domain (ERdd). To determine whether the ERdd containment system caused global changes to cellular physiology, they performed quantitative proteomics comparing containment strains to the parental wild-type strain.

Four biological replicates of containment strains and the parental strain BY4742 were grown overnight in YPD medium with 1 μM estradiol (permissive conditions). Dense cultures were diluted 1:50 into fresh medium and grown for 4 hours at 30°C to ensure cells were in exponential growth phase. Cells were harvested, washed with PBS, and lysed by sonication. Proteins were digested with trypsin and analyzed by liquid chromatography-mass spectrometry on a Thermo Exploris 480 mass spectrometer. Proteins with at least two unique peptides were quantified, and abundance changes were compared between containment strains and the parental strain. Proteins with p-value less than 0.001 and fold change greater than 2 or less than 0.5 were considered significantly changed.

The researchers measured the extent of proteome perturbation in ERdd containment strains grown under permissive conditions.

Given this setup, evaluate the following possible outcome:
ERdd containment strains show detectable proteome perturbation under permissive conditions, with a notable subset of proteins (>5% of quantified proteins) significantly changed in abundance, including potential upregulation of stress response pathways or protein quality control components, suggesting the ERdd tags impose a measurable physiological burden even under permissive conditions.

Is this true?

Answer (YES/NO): NO